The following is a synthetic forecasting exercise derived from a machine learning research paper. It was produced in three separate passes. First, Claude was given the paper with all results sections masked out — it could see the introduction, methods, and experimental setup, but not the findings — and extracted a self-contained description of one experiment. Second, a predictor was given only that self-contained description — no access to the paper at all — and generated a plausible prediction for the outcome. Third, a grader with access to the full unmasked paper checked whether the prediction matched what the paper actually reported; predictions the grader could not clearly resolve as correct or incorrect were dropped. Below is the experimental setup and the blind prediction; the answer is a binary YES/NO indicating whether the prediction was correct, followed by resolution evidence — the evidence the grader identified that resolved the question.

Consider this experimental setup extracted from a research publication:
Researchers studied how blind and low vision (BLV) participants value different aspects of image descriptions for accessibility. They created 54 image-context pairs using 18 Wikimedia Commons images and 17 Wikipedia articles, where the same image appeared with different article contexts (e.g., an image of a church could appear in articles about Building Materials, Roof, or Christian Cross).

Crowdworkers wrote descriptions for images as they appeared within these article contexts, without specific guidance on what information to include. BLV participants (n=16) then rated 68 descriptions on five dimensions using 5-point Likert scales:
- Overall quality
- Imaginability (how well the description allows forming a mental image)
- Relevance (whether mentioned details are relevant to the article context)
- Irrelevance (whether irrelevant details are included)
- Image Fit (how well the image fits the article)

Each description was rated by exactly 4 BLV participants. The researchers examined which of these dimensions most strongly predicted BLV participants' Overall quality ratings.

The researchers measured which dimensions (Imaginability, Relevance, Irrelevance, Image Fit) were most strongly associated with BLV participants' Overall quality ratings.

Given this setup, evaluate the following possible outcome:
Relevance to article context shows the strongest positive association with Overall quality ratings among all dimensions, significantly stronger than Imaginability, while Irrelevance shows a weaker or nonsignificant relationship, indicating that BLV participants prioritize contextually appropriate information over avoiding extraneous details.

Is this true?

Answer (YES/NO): NO